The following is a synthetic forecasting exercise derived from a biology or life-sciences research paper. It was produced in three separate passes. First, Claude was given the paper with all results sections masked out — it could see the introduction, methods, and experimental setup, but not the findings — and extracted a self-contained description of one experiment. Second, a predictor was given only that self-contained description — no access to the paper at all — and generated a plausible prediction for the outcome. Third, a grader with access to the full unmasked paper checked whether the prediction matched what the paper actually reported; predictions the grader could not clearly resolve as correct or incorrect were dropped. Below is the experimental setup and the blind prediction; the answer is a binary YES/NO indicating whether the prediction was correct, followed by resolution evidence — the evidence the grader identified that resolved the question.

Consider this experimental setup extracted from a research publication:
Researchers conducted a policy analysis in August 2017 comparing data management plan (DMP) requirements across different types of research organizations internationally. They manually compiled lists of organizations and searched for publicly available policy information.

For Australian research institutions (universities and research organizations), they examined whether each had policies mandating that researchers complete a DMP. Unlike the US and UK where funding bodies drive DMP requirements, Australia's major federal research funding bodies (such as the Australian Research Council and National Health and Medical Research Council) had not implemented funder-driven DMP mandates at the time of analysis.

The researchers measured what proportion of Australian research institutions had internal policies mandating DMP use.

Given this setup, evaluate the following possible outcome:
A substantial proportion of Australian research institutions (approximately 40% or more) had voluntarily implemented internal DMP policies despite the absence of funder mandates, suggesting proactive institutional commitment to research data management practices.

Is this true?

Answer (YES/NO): NO